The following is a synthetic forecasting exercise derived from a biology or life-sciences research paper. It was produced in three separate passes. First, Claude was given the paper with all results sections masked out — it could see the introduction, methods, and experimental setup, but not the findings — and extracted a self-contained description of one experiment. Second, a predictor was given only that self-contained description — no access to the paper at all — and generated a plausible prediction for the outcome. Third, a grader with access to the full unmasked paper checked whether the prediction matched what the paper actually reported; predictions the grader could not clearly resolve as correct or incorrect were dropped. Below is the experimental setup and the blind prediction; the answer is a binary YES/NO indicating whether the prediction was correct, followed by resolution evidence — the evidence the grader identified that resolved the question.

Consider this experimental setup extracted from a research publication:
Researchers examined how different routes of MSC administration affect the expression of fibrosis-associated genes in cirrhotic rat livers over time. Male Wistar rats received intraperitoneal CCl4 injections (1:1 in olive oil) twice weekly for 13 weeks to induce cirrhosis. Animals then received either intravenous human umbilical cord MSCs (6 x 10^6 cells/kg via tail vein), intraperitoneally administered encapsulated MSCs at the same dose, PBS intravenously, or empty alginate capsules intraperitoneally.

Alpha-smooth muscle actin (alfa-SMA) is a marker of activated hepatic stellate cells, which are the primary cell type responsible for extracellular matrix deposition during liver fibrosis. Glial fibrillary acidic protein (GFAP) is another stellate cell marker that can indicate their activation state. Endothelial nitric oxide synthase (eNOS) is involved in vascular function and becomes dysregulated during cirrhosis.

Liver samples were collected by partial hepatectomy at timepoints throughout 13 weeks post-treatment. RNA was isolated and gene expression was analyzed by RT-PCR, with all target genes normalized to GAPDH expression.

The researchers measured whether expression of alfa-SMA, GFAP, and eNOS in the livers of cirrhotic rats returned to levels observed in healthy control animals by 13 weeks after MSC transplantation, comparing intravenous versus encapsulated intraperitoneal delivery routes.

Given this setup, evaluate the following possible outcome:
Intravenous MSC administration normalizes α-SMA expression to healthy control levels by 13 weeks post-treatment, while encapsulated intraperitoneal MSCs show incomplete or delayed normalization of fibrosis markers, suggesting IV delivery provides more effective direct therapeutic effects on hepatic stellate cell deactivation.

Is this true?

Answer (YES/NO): NO